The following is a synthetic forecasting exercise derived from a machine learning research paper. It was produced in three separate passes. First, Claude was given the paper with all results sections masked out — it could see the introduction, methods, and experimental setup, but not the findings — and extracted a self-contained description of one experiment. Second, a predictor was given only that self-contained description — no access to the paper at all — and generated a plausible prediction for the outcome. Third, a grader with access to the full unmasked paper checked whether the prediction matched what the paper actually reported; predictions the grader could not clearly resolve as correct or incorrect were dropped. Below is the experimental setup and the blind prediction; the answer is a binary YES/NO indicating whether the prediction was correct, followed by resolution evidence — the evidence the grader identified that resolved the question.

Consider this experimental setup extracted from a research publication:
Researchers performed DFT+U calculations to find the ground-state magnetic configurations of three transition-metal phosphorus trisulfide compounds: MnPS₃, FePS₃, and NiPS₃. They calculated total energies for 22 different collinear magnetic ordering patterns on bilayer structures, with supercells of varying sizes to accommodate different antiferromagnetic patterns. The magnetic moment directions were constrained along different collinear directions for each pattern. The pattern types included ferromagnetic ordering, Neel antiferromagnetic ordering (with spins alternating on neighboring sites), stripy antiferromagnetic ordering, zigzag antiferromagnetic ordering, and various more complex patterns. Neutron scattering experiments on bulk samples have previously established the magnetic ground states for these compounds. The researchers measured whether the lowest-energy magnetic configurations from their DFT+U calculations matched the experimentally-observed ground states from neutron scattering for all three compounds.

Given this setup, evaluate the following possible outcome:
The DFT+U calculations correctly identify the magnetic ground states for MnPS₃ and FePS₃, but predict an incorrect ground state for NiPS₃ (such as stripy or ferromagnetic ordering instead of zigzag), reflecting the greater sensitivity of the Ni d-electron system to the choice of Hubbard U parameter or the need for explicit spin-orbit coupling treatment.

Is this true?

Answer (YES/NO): NO